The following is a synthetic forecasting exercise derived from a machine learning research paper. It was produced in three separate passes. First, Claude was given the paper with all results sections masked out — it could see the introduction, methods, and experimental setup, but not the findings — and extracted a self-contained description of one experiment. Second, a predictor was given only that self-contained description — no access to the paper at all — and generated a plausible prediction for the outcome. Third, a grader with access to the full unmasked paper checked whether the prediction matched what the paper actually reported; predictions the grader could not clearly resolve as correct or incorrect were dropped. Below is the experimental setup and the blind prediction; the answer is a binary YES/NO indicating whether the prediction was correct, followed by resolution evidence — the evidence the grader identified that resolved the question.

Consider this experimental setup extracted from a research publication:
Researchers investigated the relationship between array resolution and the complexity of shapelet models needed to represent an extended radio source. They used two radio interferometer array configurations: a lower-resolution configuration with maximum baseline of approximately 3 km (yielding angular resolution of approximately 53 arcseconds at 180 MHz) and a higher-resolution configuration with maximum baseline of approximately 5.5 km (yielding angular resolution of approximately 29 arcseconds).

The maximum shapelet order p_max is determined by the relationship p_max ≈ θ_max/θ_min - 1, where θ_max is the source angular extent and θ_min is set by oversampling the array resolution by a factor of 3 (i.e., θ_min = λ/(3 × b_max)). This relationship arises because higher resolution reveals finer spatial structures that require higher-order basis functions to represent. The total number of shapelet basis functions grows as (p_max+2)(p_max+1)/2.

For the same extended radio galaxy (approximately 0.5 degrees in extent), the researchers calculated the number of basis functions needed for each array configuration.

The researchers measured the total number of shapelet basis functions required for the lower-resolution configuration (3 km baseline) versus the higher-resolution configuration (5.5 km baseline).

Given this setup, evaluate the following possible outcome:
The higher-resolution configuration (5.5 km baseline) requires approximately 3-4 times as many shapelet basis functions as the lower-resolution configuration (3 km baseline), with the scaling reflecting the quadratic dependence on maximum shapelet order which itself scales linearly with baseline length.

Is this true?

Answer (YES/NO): YES